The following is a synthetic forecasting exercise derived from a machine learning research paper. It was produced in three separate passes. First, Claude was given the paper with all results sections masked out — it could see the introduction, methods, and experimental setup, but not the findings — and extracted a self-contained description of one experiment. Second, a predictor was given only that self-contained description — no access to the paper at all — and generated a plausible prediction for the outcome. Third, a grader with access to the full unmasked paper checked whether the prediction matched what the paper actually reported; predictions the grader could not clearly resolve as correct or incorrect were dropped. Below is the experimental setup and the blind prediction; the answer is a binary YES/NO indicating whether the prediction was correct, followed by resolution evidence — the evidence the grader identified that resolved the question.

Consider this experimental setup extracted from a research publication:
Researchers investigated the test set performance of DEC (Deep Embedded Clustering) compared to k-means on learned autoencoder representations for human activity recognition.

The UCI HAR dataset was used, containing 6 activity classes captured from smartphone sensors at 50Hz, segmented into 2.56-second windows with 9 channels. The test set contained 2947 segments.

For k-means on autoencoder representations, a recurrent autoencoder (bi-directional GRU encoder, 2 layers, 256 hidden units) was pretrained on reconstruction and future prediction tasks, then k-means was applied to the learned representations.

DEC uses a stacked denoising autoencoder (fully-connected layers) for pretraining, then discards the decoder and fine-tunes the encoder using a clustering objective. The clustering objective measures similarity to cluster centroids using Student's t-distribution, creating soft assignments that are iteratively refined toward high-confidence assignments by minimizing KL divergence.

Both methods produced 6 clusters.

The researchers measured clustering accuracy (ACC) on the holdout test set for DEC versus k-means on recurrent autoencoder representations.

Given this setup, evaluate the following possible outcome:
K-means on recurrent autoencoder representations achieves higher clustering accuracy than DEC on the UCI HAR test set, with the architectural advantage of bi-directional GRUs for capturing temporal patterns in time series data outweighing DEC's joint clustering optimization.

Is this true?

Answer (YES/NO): YES